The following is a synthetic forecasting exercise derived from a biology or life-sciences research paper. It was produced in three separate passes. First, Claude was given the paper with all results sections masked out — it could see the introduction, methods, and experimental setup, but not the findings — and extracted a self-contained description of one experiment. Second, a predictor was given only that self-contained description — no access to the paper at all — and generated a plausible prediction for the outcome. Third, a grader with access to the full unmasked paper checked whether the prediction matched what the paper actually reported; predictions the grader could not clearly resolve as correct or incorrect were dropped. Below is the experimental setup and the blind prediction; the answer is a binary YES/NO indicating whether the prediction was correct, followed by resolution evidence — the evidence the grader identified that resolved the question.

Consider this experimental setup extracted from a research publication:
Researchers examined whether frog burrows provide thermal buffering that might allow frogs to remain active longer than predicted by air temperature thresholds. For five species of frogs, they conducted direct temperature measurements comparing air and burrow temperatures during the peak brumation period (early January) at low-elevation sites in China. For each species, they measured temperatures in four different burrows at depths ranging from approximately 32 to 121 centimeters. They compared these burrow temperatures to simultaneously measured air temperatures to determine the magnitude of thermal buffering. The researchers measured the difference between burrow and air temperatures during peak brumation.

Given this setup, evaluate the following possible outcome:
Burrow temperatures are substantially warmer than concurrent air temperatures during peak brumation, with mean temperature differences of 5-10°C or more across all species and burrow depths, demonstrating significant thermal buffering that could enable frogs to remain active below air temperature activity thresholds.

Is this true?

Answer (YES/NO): NO